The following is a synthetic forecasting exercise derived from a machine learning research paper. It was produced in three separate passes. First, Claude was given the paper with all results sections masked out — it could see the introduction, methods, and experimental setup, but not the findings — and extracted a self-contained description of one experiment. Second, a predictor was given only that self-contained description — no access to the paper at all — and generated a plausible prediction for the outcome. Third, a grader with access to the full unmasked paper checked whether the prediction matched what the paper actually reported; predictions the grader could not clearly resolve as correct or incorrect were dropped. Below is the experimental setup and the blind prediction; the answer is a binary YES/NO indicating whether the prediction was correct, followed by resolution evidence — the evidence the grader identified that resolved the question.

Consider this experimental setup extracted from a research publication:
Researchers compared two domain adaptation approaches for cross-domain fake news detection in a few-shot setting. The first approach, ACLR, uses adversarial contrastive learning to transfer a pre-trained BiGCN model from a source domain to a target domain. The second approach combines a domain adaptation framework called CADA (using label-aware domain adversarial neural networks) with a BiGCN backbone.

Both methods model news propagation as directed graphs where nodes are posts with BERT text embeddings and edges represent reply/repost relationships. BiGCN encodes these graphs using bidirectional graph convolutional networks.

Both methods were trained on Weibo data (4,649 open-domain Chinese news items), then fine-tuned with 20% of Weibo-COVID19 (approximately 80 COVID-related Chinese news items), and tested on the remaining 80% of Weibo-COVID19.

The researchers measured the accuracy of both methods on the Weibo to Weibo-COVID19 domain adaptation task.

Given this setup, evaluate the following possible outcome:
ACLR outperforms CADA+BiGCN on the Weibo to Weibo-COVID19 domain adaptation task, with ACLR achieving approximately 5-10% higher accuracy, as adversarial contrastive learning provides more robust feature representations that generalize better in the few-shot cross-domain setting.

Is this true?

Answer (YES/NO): NO